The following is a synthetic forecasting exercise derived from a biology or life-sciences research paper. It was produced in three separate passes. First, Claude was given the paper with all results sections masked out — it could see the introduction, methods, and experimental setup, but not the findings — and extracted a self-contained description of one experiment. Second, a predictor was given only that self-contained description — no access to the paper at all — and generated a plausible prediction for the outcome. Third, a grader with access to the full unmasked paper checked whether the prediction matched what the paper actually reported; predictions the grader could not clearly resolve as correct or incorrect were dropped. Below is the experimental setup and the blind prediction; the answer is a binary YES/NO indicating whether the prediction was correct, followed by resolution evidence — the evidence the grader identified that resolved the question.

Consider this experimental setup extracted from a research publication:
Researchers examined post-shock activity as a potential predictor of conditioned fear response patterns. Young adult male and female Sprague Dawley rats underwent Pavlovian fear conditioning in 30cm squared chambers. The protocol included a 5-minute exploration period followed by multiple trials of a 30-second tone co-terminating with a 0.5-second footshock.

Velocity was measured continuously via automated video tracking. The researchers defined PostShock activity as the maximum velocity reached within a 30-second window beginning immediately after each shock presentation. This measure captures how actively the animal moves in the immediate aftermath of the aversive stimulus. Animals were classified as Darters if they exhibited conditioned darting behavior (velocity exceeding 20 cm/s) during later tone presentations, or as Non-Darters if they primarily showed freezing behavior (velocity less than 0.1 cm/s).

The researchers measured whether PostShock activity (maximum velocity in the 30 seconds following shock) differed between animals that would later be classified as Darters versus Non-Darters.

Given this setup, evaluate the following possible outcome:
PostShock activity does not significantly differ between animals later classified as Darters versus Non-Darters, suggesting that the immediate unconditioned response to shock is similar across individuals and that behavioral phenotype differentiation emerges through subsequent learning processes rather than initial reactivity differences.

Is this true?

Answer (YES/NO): NO